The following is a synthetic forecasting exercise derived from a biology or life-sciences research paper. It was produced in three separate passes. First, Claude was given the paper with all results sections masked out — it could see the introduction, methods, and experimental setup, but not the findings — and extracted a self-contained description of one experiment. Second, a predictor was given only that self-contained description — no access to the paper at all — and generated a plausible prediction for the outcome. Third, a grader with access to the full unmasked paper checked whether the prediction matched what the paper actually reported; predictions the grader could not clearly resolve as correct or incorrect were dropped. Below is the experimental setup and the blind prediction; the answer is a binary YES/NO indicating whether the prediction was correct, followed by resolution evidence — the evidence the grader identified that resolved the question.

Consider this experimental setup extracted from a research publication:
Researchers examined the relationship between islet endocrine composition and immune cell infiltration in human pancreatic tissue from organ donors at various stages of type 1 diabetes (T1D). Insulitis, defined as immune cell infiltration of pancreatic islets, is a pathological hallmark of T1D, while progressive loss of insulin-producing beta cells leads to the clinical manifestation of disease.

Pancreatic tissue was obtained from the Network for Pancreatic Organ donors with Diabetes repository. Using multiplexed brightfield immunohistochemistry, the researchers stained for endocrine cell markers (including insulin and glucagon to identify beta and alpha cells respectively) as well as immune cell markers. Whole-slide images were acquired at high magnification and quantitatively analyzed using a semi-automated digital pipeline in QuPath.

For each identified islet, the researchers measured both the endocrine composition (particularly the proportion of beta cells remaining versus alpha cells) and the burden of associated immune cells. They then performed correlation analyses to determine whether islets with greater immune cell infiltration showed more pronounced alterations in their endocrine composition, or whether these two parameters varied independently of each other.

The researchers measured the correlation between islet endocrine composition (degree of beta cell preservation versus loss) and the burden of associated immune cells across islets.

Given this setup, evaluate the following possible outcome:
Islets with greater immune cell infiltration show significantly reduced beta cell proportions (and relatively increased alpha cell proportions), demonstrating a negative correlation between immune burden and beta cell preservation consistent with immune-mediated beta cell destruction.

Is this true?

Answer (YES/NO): NO